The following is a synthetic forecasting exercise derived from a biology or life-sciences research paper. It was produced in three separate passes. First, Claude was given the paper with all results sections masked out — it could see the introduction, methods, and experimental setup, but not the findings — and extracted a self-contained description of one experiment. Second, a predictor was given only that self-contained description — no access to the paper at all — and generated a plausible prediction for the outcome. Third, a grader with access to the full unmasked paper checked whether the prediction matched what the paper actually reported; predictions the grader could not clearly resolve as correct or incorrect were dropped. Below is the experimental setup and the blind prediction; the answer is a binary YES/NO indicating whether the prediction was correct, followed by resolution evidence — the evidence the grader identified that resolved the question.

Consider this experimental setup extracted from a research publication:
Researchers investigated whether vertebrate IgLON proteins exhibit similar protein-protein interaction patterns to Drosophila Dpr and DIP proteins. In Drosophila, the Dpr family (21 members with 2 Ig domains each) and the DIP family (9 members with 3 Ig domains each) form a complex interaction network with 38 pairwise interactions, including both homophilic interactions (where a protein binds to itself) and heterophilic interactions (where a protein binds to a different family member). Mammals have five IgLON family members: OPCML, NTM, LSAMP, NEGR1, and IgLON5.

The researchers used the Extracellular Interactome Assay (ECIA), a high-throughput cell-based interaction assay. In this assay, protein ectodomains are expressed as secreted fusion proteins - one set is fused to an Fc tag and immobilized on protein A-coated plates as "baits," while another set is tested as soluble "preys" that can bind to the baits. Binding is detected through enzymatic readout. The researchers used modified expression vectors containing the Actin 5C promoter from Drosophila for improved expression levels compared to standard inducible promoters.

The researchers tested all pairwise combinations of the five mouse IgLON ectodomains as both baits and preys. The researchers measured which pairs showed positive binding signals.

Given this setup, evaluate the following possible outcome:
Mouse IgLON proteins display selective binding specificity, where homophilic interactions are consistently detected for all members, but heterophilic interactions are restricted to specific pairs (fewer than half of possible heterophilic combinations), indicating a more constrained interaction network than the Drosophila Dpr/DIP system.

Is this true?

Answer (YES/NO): NO